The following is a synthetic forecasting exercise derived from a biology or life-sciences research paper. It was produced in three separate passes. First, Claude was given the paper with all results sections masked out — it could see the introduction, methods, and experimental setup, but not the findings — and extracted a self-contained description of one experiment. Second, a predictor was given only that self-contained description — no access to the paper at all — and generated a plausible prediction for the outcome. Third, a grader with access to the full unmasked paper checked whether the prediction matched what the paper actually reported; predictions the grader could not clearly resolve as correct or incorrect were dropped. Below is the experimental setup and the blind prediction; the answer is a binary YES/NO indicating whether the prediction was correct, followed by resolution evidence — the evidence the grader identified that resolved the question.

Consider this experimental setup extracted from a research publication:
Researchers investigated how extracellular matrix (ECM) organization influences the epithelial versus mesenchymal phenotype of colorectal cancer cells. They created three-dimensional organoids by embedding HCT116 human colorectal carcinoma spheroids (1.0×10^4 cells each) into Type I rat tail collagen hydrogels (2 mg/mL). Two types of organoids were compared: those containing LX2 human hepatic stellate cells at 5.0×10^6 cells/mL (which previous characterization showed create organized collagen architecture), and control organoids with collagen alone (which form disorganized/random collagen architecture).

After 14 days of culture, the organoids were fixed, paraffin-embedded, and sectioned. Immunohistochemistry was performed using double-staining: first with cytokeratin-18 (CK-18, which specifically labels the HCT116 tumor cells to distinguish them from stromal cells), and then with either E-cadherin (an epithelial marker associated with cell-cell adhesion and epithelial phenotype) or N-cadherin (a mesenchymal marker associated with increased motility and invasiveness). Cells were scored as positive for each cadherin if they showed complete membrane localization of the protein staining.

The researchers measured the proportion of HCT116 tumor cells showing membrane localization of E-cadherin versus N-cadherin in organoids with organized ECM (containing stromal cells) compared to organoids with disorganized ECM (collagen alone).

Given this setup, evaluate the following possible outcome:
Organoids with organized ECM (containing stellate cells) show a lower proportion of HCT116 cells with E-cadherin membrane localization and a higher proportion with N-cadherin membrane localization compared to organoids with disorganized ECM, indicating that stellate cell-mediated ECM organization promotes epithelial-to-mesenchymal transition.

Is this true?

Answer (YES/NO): NO